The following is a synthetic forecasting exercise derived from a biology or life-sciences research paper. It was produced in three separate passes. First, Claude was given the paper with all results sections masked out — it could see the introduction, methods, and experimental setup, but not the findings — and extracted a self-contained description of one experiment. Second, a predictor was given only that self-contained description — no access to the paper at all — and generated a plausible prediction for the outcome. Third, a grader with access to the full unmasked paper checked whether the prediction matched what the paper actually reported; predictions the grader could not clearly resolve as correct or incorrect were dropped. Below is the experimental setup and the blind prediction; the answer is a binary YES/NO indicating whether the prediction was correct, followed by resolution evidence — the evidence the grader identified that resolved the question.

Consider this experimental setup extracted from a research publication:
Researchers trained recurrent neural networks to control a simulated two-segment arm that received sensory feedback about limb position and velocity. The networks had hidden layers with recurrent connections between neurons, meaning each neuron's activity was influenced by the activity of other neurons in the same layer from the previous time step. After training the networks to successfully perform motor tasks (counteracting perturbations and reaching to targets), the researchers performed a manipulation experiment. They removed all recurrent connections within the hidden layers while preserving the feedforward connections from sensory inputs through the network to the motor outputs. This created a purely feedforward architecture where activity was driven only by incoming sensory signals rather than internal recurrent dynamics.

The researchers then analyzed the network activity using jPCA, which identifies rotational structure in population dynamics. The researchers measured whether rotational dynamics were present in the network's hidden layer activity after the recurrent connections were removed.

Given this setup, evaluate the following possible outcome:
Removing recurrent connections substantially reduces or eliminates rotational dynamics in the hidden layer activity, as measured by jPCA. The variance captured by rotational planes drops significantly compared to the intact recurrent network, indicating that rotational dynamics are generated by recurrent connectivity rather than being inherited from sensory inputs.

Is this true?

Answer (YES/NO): NO